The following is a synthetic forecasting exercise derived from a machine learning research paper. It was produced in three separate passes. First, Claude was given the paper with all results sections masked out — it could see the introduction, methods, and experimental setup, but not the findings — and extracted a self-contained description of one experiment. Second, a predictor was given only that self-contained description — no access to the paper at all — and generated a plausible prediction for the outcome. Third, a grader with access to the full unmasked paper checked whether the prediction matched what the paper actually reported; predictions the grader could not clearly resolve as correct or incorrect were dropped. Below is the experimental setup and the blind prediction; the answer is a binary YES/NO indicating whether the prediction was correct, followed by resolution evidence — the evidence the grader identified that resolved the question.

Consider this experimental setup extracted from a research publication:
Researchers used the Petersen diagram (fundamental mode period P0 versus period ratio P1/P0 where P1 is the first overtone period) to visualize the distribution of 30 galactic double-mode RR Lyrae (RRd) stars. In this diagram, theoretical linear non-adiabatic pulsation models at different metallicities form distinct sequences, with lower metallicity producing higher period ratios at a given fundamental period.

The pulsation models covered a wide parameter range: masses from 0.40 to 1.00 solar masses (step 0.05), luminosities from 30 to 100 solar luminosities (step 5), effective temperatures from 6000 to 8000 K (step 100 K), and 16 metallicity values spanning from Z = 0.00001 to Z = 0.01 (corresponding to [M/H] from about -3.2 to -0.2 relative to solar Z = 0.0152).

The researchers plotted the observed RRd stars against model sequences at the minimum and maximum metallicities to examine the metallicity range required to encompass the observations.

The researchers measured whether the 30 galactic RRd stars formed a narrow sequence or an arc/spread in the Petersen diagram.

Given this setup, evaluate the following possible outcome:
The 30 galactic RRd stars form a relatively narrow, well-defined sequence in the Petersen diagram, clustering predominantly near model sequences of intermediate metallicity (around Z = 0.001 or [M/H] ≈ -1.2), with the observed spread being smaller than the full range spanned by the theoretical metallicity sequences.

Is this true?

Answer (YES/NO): NO